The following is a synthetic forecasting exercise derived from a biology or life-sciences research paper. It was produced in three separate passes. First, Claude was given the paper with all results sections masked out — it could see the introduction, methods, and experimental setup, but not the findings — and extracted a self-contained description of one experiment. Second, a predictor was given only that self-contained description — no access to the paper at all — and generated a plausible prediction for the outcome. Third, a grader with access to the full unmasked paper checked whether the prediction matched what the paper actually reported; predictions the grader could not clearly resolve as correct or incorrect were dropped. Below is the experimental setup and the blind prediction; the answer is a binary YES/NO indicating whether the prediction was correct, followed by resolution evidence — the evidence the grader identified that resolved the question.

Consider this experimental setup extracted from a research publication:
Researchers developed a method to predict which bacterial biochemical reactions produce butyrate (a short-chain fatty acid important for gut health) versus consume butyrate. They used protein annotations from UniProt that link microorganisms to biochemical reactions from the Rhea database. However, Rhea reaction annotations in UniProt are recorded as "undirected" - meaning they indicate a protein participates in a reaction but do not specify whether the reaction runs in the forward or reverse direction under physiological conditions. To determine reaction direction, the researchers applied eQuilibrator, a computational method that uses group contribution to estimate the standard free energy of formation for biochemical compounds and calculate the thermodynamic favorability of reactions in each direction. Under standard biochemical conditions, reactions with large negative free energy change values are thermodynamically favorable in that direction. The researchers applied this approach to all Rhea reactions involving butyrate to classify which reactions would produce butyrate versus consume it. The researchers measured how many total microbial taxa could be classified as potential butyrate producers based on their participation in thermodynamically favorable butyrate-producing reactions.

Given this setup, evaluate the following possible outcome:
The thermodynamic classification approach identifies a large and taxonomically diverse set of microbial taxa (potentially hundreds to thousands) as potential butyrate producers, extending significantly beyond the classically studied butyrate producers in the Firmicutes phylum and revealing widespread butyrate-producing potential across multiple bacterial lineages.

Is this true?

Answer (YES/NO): YES